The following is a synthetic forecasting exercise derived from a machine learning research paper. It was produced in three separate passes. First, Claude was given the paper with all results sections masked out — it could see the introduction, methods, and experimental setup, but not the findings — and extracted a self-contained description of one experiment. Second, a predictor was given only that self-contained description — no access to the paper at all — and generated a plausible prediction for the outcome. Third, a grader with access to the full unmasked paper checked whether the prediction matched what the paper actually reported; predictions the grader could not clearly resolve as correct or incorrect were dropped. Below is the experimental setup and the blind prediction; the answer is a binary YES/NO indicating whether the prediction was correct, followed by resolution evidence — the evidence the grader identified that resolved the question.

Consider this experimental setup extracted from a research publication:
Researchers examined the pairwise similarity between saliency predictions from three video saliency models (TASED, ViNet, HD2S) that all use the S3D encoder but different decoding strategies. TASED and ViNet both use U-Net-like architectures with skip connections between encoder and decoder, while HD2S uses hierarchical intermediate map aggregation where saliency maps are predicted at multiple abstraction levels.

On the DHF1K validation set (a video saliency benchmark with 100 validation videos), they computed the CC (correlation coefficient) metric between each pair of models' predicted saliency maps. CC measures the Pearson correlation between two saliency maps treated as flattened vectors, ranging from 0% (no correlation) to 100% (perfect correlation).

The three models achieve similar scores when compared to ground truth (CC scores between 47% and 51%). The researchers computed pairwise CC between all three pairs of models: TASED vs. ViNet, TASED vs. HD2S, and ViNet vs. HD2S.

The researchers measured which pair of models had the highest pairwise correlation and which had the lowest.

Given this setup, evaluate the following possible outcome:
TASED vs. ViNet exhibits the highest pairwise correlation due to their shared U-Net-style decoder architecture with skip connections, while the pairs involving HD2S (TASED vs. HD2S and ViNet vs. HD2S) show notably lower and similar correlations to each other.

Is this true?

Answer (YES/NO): YES